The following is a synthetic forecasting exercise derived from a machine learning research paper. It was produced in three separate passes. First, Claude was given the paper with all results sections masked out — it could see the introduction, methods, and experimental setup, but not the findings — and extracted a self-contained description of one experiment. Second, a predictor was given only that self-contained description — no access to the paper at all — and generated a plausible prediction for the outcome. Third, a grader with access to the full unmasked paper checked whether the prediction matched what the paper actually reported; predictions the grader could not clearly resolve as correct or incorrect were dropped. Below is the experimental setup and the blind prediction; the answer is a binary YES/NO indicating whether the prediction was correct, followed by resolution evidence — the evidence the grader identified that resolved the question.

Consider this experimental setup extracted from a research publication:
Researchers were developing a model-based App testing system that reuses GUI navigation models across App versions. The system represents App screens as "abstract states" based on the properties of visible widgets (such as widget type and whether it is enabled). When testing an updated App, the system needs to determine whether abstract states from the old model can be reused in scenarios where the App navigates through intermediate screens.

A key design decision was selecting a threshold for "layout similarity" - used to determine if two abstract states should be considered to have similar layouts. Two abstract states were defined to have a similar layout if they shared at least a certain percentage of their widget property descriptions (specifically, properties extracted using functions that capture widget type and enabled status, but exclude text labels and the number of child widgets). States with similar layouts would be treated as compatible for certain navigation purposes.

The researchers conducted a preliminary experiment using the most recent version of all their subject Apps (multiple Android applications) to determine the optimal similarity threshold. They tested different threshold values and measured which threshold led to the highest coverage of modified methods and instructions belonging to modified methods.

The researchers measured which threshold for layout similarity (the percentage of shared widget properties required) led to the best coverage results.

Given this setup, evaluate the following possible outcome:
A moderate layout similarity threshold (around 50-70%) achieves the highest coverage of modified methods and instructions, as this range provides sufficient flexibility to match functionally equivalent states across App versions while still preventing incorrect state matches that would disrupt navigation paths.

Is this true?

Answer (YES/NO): NO